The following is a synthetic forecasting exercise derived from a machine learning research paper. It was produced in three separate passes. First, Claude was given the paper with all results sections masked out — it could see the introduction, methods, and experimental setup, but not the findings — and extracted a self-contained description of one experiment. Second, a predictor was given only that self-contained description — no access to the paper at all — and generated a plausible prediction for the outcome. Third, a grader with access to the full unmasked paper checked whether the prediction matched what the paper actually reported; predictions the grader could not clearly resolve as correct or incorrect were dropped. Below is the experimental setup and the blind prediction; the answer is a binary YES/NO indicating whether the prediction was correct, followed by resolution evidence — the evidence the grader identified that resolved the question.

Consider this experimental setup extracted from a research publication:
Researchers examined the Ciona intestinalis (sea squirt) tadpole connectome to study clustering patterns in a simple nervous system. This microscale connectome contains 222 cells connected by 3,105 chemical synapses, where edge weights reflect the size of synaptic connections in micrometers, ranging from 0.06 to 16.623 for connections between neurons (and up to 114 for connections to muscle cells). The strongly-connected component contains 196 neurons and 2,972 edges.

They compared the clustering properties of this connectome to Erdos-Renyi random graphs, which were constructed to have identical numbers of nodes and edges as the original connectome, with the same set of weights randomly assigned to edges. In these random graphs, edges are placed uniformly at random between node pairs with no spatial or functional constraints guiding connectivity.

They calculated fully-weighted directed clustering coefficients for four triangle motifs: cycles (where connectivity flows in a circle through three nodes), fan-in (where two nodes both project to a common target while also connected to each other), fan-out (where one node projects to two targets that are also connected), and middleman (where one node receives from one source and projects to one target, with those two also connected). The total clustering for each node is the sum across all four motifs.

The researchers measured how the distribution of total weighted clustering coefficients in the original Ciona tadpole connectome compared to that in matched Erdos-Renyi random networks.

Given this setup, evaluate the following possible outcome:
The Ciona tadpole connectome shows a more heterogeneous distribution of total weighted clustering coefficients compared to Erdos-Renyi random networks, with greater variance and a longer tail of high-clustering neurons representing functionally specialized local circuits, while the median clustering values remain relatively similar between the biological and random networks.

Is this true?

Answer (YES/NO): NO